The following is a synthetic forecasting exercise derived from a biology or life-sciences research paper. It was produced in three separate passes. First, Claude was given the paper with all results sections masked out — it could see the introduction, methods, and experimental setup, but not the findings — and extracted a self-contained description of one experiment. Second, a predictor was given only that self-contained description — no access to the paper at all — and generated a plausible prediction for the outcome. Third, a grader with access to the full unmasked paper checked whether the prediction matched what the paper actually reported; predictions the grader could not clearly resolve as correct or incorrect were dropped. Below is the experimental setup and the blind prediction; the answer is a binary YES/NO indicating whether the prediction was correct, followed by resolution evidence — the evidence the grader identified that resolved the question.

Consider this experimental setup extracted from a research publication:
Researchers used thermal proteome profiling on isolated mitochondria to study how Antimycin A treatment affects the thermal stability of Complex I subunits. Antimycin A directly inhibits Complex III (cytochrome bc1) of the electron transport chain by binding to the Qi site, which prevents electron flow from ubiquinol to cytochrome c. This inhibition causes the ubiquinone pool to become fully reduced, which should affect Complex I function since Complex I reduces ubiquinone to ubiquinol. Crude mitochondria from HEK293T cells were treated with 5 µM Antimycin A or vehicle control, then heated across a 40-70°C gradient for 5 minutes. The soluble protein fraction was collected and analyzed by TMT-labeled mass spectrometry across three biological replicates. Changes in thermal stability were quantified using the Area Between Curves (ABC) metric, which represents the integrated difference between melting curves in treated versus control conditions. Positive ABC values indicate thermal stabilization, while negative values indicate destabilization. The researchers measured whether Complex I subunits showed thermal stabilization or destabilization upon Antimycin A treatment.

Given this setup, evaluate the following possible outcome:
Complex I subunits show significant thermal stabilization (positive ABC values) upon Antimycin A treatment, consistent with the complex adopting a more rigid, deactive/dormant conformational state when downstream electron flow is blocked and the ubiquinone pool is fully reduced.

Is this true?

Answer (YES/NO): NO